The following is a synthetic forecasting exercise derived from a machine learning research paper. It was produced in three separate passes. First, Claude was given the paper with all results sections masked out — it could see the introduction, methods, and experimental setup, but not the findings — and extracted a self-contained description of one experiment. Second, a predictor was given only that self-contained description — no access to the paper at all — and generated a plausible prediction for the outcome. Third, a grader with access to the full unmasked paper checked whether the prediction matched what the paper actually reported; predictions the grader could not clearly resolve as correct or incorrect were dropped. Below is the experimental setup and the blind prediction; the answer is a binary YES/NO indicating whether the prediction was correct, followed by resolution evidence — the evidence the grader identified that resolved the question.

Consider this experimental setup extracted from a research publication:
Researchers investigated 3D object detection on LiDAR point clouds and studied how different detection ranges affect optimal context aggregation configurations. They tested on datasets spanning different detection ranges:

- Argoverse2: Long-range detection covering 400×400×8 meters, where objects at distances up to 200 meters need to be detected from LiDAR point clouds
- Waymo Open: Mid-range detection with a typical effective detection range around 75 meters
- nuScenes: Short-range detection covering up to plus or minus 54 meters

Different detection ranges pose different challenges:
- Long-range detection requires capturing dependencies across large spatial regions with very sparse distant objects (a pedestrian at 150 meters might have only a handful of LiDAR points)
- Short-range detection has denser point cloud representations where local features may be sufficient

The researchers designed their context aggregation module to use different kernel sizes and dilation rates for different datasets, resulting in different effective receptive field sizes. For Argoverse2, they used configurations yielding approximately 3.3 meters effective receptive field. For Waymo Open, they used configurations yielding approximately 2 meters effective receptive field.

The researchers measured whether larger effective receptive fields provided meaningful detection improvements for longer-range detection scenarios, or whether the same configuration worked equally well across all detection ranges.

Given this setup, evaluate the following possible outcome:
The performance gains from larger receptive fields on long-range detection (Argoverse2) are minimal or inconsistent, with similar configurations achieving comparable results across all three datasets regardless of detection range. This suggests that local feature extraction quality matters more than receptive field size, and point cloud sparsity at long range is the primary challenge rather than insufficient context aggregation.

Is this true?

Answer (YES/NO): NO